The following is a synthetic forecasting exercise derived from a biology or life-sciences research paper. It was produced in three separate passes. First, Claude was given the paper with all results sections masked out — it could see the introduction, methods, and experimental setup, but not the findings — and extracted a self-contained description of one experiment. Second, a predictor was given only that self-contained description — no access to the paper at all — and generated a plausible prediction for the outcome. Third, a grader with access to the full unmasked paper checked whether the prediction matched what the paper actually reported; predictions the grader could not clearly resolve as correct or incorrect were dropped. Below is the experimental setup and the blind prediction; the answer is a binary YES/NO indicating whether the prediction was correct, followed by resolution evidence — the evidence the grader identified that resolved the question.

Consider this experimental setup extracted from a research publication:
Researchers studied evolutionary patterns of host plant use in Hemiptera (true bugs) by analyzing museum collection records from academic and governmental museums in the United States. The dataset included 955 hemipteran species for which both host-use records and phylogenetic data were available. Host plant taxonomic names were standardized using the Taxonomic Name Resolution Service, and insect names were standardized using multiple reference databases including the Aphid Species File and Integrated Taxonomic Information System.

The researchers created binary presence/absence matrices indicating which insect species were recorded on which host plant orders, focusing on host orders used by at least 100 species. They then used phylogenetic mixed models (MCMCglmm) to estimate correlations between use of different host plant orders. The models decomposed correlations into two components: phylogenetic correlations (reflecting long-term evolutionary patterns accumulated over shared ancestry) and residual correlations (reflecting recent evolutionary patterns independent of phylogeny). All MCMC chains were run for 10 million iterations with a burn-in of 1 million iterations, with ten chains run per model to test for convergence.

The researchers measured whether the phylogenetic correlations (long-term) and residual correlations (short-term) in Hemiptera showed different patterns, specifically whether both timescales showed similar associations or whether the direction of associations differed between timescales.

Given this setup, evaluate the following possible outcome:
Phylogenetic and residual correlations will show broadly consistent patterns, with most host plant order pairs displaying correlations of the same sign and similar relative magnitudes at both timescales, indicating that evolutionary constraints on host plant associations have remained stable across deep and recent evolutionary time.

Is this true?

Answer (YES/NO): NO